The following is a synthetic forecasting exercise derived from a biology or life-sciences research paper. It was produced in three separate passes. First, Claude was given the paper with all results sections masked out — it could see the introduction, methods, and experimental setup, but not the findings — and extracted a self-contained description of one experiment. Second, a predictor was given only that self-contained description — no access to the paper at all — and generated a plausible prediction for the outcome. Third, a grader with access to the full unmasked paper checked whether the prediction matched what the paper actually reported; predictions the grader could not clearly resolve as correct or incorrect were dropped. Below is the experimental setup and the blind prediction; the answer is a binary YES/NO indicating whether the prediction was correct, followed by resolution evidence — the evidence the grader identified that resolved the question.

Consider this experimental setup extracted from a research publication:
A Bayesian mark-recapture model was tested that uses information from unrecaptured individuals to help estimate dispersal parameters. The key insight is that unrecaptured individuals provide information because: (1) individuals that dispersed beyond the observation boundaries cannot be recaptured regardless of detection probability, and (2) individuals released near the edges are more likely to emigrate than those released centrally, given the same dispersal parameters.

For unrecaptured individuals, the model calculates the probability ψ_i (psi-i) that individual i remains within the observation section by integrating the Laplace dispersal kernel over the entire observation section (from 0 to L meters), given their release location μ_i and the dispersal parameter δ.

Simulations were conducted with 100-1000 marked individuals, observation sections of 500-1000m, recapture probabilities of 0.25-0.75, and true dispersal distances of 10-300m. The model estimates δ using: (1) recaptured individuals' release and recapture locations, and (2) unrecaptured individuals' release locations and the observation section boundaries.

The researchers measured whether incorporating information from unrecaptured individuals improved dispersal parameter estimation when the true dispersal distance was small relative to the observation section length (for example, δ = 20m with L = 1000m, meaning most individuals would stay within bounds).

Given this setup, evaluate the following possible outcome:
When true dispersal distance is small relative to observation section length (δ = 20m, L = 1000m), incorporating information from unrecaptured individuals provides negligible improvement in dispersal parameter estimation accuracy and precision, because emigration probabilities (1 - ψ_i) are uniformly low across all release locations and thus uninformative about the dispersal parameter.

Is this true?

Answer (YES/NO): NO